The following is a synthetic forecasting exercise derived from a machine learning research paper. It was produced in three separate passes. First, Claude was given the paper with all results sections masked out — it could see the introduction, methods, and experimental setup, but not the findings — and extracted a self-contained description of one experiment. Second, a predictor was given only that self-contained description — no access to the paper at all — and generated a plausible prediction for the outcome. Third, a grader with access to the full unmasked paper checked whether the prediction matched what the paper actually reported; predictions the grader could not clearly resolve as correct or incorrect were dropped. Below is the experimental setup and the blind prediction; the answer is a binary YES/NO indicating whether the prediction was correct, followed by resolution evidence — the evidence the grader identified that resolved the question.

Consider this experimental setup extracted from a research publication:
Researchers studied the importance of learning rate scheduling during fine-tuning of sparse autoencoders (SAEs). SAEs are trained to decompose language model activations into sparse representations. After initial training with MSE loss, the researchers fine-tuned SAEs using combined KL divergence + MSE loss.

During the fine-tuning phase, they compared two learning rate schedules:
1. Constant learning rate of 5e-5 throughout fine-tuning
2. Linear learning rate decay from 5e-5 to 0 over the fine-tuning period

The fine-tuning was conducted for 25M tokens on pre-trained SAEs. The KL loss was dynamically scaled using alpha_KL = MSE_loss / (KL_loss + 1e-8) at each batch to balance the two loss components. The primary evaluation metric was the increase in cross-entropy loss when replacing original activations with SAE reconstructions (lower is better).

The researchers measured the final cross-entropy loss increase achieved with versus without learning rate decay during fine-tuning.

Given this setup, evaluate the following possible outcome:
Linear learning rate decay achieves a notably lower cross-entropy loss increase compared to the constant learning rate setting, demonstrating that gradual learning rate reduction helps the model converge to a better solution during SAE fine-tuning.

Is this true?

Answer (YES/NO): YES